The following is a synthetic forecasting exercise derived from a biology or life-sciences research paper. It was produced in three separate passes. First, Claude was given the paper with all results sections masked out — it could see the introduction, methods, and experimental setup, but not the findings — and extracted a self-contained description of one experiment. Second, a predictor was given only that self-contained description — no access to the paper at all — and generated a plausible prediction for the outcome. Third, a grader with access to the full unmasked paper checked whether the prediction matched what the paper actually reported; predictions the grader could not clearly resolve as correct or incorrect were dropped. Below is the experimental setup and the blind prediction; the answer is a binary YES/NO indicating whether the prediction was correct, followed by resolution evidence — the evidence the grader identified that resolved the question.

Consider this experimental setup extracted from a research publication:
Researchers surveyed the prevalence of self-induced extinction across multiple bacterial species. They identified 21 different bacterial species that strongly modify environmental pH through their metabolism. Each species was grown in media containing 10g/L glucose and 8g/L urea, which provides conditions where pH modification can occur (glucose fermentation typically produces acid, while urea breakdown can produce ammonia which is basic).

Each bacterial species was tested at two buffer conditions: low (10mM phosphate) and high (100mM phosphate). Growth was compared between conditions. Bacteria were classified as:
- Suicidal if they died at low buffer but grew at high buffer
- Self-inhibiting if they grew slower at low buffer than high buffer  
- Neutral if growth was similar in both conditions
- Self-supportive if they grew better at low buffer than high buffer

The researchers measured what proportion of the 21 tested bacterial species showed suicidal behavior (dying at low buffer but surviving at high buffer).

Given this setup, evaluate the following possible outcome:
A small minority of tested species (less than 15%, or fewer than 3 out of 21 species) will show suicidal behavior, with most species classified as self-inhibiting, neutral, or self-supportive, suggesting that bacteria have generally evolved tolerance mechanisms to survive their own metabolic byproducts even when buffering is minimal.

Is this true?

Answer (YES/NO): NO